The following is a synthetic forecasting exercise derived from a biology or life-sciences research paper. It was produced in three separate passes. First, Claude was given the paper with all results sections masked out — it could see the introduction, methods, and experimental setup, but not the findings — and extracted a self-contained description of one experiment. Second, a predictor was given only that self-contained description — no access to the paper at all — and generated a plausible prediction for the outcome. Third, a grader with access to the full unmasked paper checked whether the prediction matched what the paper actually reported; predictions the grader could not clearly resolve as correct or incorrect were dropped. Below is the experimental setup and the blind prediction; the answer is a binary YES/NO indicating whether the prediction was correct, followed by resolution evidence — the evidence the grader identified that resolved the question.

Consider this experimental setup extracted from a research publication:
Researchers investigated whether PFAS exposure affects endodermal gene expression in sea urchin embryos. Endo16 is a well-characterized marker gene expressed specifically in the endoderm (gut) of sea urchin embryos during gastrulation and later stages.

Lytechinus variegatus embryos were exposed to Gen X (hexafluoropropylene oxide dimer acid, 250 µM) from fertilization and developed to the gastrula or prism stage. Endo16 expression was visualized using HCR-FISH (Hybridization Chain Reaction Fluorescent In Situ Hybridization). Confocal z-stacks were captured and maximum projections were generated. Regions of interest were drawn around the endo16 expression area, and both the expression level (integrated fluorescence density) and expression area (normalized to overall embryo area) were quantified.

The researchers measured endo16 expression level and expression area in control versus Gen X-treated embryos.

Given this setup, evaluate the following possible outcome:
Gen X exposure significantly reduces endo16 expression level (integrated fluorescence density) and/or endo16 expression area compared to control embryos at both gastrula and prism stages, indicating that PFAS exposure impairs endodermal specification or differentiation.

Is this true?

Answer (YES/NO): YES